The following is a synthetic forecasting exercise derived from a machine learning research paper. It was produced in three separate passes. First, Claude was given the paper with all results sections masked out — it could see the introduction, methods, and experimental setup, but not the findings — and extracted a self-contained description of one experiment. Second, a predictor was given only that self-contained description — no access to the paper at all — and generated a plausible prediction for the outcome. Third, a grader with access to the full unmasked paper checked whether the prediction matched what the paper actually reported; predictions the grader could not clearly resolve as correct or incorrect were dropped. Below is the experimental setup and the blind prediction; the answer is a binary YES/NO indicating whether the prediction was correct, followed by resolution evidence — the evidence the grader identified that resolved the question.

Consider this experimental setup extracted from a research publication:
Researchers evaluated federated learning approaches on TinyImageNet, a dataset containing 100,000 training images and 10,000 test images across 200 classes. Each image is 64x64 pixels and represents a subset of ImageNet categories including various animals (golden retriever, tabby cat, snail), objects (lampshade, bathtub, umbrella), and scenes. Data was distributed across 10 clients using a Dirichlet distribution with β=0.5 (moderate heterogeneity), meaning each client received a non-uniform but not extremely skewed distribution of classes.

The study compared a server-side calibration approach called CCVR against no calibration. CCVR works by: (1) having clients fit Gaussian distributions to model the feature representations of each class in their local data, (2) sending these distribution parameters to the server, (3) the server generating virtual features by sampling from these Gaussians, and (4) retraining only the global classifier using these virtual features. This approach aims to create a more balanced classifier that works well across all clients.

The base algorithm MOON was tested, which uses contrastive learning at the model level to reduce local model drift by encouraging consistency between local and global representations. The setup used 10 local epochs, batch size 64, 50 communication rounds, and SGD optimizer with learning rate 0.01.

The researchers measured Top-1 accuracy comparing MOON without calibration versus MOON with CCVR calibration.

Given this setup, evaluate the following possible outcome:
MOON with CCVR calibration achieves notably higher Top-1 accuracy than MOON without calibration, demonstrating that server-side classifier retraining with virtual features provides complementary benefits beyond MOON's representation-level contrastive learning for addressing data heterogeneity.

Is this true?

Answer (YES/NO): NO